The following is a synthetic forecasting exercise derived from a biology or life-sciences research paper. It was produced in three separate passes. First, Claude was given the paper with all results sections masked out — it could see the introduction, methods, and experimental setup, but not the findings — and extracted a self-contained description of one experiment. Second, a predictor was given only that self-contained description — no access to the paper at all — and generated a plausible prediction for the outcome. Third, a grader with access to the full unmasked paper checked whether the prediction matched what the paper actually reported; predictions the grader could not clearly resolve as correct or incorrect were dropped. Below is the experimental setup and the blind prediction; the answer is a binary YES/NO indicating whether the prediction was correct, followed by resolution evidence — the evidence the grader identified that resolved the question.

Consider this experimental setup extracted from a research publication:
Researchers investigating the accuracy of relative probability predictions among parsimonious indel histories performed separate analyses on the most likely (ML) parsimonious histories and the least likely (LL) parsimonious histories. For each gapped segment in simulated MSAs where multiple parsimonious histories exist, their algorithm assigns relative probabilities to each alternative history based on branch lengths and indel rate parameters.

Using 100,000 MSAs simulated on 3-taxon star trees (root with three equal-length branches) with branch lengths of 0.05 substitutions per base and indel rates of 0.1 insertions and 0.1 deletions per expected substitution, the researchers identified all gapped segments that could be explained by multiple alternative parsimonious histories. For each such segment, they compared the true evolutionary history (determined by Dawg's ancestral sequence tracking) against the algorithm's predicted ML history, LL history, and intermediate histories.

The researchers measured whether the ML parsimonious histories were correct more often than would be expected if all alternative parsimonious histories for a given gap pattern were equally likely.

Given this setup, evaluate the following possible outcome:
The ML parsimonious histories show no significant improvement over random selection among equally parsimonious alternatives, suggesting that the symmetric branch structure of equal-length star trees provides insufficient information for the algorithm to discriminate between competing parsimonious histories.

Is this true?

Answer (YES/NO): NO